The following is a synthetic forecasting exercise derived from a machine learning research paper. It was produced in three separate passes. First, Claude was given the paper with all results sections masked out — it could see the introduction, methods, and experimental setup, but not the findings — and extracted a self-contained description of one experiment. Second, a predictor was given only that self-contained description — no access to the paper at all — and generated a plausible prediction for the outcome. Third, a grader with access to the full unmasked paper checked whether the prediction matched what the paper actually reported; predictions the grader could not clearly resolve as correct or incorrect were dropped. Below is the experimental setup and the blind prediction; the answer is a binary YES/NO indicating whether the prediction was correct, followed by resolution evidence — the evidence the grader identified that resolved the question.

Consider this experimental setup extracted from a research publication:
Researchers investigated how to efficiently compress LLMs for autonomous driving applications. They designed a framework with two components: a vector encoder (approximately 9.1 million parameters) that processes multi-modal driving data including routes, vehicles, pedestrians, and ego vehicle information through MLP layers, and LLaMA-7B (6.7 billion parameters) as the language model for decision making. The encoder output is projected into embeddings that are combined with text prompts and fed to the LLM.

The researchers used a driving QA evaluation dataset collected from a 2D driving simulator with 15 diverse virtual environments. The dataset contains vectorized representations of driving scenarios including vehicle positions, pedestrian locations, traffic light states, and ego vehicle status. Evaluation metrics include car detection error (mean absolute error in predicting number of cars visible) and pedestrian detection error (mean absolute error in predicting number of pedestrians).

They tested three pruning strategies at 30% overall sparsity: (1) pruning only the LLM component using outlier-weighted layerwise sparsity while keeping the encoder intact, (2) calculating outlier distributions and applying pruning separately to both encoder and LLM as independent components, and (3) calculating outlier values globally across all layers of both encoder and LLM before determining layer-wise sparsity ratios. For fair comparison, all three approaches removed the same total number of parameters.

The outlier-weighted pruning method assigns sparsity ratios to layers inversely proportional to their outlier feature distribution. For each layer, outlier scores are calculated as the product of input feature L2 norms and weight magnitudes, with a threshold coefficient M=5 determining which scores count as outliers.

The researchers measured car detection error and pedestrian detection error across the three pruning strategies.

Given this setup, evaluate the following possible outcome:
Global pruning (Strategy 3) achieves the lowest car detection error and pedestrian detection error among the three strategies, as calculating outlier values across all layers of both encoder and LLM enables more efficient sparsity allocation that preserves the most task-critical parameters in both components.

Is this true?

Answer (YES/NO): NO